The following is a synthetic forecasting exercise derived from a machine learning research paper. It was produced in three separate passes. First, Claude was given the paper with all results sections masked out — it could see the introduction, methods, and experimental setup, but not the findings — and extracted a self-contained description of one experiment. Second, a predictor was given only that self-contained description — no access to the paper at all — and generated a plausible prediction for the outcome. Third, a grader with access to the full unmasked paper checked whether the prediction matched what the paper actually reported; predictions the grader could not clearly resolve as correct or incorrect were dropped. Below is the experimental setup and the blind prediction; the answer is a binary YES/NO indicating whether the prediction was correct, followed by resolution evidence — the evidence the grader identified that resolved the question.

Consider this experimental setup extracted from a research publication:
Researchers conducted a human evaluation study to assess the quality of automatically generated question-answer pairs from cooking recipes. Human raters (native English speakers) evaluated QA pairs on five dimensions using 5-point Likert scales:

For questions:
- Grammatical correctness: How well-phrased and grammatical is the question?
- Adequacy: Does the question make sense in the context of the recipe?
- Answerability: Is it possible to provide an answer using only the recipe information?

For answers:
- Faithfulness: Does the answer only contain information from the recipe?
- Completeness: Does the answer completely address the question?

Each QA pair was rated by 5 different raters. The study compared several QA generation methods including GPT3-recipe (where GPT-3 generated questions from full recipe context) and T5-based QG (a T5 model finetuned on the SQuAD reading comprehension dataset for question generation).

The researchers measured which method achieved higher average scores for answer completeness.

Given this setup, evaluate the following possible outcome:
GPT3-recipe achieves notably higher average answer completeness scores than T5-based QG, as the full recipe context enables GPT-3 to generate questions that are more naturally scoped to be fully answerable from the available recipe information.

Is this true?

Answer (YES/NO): YES